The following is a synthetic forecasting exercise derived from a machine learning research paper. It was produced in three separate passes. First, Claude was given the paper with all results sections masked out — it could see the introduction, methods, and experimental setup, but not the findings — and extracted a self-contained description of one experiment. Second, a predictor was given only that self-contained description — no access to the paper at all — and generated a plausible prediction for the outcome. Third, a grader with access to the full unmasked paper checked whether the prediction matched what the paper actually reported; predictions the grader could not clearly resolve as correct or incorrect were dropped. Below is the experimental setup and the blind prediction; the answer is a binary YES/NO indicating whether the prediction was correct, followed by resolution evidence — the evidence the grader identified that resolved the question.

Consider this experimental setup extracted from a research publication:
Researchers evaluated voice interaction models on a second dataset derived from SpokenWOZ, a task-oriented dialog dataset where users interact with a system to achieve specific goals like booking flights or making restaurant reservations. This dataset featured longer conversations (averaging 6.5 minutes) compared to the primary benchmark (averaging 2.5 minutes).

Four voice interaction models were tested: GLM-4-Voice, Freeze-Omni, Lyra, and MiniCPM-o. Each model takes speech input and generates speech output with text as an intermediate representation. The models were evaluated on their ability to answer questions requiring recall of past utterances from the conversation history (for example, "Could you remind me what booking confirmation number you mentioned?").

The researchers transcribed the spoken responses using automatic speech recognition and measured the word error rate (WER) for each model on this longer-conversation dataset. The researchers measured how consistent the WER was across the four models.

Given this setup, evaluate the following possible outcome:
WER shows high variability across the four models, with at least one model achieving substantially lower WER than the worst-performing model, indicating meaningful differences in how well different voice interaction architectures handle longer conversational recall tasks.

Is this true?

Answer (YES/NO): YES